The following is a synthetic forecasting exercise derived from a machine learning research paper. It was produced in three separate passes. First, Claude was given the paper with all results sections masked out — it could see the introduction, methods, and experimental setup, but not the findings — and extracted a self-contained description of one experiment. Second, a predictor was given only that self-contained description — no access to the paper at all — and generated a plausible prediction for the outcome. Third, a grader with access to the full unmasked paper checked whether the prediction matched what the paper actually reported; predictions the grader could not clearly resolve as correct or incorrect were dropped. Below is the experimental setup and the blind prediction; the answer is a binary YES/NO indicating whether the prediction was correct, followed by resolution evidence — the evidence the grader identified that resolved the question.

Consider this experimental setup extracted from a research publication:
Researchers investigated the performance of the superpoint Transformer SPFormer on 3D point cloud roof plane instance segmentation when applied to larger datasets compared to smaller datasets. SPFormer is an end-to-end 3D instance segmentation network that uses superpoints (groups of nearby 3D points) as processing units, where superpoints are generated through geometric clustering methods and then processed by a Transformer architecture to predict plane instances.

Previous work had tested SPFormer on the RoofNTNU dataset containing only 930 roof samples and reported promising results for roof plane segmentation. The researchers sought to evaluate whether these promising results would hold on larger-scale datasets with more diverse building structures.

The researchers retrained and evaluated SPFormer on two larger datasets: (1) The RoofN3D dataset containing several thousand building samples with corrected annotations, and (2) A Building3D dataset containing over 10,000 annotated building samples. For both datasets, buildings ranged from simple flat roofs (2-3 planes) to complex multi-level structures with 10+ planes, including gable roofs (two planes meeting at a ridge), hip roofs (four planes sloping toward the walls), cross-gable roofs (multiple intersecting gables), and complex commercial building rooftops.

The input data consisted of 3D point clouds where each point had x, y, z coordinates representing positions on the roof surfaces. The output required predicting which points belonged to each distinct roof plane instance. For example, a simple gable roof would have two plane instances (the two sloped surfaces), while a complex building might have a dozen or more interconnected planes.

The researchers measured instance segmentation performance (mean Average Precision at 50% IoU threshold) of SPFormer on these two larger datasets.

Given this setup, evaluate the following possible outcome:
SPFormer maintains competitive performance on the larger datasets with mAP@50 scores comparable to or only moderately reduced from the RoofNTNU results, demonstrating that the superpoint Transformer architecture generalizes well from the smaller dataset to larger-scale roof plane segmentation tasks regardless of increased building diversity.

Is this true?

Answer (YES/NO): NO